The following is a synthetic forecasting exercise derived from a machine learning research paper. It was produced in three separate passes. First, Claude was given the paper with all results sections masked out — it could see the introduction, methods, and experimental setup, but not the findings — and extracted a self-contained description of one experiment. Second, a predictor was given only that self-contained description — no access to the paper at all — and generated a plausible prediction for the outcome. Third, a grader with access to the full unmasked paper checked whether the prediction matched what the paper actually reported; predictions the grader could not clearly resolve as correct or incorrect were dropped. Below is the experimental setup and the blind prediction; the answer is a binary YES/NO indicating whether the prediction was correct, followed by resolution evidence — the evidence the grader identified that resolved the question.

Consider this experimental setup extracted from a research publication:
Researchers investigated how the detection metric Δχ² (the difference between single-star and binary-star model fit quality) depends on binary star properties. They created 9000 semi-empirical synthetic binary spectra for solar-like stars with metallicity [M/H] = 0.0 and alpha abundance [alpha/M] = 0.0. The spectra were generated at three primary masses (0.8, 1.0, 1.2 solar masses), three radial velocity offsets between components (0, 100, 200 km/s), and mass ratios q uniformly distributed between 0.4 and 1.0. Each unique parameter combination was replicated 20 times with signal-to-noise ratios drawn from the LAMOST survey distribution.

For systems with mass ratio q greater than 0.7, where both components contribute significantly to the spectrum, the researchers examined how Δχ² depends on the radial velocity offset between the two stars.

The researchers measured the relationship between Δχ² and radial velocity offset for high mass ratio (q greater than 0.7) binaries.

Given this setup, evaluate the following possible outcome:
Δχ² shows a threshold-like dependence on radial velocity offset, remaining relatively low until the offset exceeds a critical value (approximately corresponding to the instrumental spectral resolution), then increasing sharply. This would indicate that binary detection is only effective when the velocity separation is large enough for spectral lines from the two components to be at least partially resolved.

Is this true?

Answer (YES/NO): NO